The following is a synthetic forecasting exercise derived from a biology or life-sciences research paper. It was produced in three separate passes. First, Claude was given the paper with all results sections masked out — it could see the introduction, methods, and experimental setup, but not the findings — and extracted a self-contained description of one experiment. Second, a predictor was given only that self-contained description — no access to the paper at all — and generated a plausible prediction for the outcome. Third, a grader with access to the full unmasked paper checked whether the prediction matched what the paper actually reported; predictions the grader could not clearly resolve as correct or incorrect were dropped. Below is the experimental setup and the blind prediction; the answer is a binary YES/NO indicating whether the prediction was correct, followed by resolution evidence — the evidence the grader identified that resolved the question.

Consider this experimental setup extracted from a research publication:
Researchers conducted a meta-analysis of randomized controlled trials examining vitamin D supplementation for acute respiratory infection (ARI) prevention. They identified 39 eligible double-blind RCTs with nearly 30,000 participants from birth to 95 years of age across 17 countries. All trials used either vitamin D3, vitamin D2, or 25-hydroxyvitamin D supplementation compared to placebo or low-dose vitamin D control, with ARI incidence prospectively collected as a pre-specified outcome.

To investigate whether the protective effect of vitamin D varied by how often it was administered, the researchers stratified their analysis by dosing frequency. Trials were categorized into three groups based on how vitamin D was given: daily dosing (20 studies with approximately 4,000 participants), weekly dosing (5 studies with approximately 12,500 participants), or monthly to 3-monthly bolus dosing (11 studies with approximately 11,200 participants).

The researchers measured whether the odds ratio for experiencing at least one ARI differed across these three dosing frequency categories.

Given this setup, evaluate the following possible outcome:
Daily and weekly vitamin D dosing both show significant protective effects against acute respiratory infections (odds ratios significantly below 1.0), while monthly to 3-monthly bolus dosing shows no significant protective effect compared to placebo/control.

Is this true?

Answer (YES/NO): NO